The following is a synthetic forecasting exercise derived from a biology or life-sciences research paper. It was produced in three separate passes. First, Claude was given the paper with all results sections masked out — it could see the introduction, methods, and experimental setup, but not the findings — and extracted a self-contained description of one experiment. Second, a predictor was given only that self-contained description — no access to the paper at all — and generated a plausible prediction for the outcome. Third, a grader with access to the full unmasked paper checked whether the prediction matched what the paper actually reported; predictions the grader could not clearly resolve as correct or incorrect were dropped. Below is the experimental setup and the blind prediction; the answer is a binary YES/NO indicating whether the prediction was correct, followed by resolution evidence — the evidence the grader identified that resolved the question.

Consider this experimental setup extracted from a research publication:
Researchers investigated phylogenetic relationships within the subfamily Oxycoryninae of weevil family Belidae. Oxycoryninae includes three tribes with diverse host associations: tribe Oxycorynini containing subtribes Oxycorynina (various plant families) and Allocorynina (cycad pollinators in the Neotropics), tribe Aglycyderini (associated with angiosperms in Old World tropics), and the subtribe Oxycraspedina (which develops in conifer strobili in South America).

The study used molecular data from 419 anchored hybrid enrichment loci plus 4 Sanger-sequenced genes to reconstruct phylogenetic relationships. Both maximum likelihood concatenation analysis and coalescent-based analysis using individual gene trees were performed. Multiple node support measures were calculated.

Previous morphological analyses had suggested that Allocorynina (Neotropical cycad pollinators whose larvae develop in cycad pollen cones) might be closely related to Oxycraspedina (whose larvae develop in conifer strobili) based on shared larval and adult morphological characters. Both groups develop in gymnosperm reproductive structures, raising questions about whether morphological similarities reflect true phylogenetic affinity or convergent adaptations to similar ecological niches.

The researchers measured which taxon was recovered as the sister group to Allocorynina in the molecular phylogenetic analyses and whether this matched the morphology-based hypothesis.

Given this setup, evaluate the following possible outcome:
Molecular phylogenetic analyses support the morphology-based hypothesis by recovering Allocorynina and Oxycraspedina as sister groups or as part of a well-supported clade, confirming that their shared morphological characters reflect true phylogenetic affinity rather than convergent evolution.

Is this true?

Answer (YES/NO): NO